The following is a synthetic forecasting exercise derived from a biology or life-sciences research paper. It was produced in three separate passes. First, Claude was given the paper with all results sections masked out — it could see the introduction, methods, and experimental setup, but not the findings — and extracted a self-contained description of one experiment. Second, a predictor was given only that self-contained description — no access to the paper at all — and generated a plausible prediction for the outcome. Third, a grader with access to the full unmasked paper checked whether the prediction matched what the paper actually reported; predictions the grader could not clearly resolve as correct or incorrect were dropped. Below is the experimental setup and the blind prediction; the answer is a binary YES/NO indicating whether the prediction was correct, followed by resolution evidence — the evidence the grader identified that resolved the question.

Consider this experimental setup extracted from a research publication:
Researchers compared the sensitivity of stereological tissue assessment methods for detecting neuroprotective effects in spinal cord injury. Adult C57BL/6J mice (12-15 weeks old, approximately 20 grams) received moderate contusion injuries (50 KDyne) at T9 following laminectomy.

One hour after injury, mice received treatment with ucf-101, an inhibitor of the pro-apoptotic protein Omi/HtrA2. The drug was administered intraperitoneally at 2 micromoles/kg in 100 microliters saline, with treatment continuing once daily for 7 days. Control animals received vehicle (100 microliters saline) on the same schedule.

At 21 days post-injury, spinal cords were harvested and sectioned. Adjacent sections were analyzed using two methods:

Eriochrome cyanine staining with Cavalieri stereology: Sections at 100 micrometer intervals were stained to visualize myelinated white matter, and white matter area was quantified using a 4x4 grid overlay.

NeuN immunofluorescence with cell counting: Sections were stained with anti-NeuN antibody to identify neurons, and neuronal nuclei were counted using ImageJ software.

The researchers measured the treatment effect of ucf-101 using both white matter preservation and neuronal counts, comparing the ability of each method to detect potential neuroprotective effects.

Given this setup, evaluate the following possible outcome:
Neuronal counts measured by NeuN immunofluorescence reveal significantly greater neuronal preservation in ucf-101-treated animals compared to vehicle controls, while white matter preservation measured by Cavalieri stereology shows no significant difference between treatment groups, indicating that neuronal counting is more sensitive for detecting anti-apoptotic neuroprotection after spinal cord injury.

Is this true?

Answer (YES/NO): NO